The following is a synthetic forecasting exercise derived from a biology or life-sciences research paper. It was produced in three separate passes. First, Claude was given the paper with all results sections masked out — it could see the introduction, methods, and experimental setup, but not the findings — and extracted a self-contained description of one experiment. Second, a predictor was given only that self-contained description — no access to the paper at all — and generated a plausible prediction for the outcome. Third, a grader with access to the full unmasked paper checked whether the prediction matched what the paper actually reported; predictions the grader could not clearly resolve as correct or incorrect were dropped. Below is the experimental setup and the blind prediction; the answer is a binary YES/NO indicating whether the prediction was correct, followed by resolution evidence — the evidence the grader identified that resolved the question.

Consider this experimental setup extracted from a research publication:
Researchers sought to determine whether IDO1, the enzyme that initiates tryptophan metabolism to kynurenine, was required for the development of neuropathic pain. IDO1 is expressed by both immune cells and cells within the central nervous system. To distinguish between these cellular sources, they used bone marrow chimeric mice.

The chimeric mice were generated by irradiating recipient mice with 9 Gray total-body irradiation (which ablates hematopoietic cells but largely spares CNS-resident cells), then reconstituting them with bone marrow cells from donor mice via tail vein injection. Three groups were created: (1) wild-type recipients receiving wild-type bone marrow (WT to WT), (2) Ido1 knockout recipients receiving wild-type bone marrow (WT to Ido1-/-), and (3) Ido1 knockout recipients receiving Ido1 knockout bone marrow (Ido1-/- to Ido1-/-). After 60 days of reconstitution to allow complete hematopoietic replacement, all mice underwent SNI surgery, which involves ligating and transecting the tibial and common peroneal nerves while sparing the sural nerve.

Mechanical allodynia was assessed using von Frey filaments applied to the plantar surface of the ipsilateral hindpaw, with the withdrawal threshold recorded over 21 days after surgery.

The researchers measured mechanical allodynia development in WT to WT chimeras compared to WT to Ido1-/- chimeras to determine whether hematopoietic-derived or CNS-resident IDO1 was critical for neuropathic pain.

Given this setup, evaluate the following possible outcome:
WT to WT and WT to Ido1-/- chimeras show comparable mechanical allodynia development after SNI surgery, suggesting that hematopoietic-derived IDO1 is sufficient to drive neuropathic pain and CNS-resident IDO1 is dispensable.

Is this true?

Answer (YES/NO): YES